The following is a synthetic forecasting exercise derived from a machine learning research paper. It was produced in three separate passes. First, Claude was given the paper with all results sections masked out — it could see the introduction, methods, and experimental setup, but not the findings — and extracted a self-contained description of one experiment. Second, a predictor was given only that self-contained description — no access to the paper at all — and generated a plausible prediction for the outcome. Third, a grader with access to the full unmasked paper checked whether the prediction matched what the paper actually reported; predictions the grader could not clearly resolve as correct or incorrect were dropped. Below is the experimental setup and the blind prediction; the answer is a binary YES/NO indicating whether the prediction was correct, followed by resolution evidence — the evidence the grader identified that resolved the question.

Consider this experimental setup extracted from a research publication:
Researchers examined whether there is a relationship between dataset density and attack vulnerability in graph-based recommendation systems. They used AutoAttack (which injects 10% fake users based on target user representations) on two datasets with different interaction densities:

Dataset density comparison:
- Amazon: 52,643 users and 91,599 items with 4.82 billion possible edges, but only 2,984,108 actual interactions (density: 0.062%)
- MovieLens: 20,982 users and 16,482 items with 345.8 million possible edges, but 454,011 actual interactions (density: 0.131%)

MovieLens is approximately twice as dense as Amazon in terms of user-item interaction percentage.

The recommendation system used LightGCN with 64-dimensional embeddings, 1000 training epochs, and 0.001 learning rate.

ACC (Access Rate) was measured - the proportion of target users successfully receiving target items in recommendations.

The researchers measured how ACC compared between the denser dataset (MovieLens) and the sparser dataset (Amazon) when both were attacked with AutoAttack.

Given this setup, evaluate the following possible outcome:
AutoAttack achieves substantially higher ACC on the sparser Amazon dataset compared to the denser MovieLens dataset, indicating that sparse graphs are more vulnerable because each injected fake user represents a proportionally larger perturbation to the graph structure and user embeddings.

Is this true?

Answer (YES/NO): NO